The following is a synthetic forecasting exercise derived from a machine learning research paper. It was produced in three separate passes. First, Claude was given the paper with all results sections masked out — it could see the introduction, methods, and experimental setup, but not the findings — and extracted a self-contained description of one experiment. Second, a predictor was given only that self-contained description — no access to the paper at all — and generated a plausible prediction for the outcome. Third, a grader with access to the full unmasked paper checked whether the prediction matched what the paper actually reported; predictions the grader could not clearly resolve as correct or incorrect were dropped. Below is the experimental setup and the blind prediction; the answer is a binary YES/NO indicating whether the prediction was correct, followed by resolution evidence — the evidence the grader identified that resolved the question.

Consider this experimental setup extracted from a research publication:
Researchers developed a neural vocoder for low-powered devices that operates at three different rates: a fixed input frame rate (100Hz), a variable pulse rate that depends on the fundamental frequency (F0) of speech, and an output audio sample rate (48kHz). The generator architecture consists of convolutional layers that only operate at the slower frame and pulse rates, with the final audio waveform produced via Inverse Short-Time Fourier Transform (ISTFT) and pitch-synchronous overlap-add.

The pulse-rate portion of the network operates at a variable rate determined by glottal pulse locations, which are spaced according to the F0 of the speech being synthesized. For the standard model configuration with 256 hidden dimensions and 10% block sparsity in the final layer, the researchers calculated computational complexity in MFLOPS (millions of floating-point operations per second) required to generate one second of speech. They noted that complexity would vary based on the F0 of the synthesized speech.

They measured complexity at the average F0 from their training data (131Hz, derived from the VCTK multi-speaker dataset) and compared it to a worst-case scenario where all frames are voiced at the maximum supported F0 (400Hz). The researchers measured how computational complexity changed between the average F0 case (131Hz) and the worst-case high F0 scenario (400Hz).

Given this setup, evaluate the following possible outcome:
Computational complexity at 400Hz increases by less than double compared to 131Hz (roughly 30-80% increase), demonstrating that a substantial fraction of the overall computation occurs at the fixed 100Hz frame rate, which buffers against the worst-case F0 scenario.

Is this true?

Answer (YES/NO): YES